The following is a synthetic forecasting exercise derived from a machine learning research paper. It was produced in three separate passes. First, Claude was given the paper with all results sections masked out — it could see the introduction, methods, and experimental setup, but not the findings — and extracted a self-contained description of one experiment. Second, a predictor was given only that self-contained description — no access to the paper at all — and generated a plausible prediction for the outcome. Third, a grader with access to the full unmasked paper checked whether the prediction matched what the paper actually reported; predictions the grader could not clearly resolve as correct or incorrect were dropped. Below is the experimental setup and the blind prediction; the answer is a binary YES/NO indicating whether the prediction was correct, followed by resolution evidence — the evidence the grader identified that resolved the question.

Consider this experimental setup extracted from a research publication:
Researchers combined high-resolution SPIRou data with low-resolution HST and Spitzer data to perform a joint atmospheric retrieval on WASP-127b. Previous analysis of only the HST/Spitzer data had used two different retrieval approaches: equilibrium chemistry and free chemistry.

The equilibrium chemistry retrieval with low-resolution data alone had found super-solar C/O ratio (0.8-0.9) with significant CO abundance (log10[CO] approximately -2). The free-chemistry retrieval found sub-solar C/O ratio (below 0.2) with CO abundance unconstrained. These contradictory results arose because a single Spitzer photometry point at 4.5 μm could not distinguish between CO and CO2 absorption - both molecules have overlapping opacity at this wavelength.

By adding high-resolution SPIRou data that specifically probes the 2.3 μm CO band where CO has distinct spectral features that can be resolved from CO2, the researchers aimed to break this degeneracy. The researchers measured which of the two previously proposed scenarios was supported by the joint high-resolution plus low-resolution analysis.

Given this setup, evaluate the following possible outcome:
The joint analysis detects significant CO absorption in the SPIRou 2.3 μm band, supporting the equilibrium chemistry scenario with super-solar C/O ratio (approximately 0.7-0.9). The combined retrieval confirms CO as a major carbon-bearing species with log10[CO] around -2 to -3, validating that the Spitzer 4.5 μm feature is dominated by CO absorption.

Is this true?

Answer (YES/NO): NO